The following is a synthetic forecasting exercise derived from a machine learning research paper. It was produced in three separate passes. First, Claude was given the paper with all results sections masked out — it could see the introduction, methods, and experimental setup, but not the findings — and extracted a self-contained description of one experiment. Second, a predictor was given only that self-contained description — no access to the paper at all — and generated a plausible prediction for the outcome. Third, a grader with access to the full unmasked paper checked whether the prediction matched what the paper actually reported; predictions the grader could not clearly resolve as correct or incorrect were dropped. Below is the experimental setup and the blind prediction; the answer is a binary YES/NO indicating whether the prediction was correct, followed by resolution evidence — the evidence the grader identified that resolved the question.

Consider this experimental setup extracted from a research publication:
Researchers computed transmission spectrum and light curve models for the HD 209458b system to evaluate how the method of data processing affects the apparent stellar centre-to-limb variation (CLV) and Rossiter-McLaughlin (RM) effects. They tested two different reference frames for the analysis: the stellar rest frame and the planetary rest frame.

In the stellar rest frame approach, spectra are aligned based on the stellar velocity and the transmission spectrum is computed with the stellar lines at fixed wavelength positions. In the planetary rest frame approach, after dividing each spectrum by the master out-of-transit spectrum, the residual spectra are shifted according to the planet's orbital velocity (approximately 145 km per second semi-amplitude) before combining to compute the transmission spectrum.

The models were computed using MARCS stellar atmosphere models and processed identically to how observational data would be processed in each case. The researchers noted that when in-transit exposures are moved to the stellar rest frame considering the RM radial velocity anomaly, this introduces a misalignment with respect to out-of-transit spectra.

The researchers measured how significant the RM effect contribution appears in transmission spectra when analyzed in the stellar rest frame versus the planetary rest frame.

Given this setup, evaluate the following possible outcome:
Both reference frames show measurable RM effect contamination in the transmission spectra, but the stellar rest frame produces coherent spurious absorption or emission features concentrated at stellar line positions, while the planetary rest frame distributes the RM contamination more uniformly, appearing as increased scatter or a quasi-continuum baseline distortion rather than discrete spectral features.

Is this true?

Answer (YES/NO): NO